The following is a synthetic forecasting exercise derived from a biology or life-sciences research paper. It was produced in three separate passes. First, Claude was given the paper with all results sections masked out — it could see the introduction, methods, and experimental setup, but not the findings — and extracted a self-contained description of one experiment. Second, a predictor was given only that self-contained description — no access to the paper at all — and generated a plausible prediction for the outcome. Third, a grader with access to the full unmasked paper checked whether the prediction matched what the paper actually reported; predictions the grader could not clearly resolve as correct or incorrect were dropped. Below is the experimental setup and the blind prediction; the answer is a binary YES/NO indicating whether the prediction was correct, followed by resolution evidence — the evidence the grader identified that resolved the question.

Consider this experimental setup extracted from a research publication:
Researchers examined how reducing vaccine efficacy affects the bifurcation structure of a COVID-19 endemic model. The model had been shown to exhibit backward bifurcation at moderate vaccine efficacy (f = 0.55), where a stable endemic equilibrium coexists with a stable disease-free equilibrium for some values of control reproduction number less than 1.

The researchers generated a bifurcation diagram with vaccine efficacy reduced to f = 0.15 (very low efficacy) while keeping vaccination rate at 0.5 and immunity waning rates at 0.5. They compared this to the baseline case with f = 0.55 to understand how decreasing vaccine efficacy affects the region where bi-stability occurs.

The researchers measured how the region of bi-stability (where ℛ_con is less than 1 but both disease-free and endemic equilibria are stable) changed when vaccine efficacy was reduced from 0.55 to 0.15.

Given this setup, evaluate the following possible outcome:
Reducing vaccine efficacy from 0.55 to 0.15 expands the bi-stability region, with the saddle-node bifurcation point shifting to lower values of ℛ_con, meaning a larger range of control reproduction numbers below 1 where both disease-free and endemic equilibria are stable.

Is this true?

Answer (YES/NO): YES